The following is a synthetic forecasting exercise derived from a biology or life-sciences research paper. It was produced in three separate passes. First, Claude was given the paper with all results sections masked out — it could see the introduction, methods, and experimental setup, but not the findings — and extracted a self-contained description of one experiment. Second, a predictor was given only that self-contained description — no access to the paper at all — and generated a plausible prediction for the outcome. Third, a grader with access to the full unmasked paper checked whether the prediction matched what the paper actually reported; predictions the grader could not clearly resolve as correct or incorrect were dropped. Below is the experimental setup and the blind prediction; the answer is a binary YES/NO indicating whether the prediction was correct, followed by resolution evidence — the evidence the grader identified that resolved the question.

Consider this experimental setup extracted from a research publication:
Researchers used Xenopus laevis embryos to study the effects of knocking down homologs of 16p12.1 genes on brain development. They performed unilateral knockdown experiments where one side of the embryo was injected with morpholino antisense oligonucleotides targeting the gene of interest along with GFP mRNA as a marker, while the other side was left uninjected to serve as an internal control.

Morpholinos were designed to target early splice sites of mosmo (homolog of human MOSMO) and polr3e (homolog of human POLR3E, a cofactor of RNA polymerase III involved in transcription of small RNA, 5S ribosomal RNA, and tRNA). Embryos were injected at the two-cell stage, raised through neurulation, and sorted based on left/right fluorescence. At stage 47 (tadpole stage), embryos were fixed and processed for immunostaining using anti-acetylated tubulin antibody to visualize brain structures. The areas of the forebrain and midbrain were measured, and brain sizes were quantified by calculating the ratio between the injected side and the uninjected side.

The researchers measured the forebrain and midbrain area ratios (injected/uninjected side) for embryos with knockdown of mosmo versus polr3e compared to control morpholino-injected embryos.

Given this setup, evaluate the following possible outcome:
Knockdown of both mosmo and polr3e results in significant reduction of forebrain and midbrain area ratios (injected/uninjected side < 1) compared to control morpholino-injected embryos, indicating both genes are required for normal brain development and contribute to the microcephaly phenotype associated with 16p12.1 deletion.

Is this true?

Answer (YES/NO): YES